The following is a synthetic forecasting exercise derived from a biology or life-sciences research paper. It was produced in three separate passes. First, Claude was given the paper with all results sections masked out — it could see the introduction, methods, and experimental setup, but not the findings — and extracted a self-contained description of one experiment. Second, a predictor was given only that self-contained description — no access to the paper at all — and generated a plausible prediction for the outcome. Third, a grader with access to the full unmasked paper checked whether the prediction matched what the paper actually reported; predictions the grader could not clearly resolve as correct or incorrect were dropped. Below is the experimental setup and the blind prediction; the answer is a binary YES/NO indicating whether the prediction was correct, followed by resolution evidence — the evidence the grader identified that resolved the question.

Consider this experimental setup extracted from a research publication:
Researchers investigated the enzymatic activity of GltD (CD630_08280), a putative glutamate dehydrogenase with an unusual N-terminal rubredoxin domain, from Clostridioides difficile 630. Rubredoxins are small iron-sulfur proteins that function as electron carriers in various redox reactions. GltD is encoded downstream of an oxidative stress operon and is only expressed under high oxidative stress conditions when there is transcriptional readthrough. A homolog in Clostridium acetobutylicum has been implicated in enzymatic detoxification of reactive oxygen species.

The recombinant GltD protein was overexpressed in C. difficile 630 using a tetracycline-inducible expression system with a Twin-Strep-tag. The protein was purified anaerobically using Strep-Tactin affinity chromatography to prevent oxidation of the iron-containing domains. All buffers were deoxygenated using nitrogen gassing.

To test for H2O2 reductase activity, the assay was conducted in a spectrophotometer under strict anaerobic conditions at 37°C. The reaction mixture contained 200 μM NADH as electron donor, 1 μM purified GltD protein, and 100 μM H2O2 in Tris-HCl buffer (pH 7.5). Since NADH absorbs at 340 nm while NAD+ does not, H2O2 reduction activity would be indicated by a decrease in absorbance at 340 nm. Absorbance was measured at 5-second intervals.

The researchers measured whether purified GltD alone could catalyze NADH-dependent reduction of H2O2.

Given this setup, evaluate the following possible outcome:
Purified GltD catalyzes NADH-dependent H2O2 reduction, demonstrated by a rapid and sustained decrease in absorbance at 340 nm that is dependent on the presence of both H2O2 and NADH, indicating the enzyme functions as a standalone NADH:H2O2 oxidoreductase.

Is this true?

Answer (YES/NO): NO